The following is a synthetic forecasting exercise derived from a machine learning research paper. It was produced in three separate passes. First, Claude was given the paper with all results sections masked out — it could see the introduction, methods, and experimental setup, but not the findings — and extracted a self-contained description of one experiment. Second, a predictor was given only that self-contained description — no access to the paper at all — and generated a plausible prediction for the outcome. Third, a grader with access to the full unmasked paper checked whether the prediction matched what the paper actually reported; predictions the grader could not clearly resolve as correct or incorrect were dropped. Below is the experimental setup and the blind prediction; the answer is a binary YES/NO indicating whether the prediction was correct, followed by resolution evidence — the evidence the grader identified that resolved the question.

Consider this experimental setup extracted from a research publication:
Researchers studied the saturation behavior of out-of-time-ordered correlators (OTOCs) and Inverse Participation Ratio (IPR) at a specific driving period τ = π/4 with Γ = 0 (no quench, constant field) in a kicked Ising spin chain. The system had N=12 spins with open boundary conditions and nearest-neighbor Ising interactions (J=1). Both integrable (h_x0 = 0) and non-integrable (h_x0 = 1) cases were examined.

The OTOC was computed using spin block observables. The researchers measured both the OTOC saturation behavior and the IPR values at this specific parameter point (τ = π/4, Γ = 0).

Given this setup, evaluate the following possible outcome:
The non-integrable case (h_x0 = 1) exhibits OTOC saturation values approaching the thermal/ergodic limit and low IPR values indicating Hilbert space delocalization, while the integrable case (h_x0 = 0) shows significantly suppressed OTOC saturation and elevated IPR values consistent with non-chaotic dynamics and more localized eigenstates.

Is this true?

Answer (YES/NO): NO